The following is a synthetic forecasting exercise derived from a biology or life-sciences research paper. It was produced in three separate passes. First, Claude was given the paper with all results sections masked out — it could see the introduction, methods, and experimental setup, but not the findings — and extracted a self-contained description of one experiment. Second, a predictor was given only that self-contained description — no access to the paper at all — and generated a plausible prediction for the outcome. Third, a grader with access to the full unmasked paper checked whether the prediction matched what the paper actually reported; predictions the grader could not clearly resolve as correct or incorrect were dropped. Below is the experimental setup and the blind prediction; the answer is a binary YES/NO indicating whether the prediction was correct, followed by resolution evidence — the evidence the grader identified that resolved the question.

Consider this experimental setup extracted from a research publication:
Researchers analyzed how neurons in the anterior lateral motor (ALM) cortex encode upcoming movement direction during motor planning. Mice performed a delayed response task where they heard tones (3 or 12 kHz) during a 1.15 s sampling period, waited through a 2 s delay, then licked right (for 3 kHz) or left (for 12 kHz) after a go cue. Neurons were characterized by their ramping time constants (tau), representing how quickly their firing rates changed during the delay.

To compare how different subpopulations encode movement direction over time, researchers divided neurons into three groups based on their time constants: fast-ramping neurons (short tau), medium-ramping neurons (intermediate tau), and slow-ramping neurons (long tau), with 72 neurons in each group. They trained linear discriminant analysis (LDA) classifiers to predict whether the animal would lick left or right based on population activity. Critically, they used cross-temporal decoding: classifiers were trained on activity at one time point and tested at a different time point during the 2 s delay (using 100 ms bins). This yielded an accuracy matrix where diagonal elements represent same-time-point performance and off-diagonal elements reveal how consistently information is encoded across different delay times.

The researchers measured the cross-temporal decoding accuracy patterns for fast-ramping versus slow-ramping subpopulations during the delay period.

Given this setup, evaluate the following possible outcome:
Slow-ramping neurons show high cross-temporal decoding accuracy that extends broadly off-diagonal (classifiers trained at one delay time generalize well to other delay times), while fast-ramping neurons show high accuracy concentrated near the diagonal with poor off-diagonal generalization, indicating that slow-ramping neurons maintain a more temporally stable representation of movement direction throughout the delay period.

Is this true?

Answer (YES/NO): YES